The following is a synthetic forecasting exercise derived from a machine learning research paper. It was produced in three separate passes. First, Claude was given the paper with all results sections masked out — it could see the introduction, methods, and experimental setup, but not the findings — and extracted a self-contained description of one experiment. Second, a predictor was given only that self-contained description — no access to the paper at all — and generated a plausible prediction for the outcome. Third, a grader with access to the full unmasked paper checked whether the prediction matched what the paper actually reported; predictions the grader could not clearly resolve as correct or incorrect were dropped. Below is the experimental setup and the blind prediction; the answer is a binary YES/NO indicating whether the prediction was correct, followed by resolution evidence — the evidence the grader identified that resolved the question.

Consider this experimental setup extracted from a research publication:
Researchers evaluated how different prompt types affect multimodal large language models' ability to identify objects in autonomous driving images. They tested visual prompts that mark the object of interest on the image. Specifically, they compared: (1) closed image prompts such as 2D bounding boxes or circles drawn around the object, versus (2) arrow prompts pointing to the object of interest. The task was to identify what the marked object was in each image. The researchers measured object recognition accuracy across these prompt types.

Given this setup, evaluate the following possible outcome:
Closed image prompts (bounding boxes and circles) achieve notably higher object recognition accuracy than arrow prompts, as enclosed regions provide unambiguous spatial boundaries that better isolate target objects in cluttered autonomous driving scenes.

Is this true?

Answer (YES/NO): NO